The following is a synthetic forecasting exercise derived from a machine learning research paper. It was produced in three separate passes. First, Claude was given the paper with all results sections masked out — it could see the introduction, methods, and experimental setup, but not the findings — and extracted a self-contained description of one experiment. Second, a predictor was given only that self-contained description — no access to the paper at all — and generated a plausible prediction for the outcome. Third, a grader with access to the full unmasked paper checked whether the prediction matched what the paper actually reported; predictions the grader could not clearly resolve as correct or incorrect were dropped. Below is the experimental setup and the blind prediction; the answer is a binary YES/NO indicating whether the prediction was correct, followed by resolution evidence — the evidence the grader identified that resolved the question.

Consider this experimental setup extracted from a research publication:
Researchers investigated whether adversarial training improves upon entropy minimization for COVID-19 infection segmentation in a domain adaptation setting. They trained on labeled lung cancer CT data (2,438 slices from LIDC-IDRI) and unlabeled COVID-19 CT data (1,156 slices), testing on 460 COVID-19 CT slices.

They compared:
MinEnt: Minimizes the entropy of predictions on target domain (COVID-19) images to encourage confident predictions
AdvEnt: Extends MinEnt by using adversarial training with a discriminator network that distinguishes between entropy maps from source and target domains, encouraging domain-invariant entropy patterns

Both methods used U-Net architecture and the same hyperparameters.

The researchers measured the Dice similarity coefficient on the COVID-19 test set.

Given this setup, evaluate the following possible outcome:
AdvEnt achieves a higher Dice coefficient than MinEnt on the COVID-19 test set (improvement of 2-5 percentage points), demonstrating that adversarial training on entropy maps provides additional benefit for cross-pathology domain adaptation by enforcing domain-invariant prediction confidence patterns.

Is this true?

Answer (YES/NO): NO